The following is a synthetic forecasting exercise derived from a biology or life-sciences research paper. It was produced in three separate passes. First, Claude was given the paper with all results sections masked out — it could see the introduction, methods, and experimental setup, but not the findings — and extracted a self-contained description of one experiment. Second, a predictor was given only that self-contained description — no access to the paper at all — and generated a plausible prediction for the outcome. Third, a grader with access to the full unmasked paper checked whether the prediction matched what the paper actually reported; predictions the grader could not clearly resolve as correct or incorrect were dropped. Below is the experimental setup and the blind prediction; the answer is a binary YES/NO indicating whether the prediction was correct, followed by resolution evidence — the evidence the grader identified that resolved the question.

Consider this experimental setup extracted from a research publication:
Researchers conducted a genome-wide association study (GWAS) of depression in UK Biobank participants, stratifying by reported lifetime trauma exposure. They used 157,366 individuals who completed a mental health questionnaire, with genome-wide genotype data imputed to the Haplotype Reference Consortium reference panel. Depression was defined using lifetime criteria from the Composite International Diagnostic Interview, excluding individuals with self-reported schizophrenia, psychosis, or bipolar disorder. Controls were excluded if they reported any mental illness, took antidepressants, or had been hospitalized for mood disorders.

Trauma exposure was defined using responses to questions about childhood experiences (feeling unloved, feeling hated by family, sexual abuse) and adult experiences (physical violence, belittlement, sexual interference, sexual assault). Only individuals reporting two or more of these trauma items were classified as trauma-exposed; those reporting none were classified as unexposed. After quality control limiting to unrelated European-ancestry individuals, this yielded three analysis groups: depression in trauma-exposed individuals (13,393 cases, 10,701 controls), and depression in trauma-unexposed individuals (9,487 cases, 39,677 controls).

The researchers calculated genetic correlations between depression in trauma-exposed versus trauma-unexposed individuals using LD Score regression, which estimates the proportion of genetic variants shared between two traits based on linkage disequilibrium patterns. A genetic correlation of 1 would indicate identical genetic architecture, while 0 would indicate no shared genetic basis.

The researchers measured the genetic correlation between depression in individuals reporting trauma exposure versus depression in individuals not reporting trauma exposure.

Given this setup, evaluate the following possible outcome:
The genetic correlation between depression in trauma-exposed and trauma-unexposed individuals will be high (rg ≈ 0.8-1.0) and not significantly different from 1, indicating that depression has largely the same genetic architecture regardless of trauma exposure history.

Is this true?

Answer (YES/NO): NO